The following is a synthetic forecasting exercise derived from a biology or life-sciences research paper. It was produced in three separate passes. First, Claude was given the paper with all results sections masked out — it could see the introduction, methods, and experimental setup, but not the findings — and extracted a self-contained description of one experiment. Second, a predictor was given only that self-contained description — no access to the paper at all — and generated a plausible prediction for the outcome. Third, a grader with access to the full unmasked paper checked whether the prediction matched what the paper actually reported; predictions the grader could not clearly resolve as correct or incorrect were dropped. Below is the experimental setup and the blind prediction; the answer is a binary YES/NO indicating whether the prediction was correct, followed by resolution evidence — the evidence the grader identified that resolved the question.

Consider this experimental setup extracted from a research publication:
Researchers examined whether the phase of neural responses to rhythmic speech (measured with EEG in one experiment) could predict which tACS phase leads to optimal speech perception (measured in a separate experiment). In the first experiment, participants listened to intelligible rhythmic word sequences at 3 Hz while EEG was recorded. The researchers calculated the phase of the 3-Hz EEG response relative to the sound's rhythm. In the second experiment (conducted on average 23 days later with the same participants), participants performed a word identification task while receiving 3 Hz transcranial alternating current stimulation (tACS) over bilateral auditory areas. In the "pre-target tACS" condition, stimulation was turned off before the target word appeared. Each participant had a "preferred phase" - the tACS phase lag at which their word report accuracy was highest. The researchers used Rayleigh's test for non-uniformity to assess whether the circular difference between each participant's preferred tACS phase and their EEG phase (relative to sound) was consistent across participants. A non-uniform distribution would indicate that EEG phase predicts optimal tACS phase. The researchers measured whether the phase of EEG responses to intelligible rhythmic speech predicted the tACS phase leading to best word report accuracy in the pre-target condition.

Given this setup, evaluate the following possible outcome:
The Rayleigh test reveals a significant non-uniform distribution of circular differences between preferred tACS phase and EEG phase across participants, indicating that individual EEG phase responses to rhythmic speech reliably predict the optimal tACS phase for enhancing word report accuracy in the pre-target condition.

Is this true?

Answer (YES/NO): YES